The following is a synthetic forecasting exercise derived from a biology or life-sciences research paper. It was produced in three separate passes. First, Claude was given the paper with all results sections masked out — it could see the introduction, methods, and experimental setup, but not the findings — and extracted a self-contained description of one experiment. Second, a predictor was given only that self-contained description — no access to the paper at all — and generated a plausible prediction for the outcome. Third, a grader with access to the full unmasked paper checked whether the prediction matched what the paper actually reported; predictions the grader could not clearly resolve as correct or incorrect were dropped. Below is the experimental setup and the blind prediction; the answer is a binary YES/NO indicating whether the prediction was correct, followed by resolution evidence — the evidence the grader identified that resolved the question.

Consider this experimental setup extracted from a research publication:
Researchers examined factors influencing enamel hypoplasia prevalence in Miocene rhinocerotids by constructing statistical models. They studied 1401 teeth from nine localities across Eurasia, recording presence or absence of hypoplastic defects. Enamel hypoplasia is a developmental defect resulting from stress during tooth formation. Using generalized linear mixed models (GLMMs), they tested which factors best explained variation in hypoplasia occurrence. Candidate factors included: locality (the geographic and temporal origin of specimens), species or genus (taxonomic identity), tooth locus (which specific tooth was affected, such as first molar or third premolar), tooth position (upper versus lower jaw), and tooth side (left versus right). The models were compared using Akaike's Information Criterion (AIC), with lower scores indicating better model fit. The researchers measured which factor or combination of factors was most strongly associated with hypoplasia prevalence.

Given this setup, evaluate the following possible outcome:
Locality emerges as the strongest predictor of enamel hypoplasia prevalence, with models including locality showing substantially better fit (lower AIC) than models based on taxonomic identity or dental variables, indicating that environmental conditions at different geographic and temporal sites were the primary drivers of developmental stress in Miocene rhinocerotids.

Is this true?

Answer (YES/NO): NO